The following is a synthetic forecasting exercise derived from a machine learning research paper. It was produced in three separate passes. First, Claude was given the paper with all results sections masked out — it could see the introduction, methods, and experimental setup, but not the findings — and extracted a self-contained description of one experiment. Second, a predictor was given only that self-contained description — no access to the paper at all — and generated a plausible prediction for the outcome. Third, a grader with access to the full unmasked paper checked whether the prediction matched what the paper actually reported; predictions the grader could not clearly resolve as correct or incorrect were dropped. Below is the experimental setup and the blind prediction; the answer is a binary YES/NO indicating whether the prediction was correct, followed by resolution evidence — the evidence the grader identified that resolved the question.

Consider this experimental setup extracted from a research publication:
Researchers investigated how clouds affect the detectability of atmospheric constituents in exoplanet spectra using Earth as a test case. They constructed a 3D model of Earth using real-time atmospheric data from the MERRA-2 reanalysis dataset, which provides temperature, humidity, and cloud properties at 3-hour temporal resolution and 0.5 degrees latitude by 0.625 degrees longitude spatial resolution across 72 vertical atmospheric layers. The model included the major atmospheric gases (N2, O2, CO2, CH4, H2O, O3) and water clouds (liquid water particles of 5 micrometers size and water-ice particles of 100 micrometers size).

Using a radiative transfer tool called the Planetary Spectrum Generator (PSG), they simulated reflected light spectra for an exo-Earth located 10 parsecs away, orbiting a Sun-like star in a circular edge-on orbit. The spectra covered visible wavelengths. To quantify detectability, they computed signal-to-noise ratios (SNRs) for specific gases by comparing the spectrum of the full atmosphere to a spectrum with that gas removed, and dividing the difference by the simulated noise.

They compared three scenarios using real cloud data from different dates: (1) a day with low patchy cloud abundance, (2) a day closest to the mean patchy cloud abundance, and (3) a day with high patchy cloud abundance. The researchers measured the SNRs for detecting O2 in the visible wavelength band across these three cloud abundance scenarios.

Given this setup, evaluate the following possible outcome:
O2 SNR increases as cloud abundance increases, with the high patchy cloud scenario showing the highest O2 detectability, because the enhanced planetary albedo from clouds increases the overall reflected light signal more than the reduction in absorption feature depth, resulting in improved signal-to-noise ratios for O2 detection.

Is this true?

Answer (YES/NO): YES